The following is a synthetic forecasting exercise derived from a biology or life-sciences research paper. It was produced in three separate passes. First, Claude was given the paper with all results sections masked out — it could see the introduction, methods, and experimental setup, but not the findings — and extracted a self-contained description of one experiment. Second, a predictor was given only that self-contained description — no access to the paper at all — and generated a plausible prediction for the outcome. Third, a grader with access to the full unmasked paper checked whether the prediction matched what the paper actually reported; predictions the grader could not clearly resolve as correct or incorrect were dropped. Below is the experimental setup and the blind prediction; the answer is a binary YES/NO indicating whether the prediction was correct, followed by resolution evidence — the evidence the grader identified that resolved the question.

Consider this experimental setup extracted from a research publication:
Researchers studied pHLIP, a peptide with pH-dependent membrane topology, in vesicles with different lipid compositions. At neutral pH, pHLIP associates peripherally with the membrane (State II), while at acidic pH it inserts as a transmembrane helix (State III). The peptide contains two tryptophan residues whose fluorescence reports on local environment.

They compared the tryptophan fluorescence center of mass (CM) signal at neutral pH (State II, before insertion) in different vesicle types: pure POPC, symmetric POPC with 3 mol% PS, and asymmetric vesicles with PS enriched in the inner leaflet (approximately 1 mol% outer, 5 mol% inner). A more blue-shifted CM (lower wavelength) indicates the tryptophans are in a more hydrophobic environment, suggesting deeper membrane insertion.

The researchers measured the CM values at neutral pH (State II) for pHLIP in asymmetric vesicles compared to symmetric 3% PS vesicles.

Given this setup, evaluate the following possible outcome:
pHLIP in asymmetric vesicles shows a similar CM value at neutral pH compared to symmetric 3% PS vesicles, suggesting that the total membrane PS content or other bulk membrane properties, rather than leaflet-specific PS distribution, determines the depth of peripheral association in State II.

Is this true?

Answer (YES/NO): NO